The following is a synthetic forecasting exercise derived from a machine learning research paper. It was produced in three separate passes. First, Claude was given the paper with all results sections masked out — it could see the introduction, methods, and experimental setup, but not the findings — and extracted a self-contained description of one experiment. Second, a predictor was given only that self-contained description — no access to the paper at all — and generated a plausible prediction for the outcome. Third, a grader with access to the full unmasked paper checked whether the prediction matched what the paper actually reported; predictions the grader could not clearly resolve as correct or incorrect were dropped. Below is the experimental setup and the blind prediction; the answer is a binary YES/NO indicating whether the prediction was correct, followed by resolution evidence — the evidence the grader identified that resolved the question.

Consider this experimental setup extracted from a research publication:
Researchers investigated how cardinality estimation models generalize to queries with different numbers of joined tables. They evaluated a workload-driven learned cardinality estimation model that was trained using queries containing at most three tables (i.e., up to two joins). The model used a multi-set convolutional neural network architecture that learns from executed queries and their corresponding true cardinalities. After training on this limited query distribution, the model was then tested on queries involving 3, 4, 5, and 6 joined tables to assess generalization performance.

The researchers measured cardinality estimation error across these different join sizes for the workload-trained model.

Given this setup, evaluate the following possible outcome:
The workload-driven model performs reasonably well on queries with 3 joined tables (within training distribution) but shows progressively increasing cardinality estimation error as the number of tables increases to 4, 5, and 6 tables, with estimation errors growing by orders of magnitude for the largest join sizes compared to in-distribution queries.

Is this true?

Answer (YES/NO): YES